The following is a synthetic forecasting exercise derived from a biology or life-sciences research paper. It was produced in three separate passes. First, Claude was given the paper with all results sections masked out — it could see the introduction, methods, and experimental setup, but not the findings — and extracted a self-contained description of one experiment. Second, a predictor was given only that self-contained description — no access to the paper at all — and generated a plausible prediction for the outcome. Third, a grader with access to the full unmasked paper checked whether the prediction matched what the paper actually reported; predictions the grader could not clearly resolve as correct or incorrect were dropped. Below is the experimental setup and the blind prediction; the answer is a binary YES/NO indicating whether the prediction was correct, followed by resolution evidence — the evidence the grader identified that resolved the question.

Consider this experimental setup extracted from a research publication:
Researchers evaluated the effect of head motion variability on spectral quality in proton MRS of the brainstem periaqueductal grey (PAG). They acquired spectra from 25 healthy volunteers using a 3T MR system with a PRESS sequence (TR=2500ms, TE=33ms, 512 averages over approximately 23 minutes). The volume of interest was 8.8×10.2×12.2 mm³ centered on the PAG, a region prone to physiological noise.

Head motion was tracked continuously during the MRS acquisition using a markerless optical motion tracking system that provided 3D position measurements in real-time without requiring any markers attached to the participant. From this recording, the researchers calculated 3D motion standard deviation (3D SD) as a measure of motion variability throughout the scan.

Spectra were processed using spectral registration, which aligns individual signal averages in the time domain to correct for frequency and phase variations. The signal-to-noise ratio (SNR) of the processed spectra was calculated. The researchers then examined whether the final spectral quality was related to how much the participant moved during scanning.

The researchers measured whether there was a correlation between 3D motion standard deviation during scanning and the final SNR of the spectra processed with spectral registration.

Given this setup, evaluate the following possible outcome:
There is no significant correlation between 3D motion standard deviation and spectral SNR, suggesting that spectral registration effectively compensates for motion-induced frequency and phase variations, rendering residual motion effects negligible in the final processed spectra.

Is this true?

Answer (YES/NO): YES